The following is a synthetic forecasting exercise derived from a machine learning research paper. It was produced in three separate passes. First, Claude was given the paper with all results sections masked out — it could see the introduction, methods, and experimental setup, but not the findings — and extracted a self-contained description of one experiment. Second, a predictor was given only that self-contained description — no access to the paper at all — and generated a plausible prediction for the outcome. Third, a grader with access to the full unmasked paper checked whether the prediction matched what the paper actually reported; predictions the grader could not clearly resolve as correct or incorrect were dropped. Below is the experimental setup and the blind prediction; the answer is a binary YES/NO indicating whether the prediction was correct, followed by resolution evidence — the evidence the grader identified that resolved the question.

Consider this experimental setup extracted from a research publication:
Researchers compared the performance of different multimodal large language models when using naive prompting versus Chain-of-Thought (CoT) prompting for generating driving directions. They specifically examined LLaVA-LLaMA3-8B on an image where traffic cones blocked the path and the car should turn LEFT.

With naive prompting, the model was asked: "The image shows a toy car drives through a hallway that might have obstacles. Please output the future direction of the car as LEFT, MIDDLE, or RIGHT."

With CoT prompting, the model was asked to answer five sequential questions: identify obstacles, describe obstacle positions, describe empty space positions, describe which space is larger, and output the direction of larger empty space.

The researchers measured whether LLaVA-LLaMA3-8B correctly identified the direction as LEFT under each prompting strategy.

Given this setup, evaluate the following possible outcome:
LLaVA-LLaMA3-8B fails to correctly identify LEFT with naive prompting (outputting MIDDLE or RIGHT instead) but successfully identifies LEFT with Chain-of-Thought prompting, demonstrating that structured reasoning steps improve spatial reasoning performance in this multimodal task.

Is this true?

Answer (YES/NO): NO